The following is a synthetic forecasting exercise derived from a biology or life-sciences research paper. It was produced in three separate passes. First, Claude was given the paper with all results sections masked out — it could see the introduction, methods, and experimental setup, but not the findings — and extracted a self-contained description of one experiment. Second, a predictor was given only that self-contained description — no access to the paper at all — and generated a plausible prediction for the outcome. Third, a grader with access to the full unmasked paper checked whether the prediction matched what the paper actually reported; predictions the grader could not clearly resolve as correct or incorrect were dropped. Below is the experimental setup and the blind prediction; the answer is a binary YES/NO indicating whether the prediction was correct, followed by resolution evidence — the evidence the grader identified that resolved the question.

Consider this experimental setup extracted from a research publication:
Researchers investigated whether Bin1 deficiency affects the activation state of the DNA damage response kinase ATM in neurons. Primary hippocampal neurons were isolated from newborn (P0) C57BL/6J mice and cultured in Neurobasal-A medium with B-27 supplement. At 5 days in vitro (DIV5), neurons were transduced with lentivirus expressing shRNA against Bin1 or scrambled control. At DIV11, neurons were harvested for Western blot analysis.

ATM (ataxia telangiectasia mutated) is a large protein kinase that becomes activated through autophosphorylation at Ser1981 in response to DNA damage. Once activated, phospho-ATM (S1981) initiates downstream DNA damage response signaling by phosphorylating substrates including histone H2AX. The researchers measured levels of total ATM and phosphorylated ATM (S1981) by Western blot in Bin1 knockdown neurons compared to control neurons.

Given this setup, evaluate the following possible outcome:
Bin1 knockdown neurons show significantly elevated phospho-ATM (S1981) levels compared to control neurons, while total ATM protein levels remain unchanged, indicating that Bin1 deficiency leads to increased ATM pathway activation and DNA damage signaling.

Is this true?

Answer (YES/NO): NO